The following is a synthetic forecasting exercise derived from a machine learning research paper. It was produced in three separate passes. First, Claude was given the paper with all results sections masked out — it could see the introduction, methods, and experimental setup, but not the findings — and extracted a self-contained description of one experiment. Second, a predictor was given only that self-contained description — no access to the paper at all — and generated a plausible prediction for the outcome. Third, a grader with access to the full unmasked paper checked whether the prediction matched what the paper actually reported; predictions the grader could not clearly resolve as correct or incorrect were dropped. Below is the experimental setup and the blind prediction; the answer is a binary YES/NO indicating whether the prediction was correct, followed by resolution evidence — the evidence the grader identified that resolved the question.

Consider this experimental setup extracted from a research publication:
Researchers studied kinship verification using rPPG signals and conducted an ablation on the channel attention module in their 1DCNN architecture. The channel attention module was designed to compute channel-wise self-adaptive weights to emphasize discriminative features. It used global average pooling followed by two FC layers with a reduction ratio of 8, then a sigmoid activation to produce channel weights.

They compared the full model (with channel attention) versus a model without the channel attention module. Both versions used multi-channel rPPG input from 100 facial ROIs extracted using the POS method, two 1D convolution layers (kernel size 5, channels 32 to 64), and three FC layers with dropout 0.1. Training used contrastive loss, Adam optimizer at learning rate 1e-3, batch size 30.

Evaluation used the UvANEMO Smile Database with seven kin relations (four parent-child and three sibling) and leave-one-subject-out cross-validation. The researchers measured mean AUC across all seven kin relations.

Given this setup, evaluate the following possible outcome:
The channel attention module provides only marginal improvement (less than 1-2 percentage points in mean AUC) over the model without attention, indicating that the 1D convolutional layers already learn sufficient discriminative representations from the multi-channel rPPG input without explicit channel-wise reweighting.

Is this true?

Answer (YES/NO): NO